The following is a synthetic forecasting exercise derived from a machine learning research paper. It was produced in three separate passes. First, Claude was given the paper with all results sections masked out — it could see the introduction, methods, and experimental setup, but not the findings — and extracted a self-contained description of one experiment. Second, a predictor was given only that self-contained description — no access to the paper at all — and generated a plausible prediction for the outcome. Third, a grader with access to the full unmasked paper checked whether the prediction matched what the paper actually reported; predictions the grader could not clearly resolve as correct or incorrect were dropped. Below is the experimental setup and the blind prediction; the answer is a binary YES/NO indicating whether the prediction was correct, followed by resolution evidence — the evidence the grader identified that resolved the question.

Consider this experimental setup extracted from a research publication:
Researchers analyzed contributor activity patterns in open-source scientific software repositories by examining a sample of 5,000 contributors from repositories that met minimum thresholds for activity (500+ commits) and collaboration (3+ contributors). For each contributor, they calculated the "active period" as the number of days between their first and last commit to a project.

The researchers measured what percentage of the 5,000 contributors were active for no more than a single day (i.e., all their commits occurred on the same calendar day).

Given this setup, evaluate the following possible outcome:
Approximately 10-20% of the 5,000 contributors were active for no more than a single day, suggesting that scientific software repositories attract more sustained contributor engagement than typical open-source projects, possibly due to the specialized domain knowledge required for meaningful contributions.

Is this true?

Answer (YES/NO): NO